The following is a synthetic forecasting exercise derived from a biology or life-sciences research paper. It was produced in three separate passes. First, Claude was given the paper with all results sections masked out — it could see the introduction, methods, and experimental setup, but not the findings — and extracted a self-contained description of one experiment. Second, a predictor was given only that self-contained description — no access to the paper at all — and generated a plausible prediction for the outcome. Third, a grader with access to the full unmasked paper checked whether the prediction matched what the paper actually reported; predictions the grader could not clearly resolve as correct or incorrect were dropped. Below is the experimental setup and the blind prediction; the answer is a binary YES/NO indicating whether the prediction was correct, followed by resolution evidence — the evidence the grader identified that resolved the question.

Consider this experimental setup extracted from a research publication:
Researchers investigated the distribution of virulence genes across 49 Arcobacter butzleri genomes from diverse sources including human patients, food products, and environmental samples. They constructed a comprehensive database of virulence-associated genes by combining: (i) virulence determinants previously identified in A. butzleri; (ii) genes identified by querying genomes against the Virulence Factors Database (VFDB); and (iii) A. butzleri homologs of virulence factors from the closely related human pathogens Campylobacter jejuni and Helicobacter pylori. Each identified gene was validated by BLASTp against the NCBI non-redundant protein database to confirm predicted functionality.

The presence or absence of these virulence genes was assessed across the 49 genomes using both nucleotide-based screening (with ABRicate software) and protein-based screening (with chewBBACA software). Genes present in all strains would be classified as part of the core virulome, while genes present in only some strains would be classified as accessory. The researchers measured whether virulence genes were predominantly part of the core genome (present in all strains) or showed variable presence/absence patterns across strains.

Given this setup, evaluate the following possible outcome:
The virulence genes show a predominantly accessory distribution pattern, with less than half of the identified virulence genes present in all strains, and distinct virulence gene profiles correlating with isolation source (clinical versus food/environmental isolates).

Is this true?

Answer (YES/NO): NO